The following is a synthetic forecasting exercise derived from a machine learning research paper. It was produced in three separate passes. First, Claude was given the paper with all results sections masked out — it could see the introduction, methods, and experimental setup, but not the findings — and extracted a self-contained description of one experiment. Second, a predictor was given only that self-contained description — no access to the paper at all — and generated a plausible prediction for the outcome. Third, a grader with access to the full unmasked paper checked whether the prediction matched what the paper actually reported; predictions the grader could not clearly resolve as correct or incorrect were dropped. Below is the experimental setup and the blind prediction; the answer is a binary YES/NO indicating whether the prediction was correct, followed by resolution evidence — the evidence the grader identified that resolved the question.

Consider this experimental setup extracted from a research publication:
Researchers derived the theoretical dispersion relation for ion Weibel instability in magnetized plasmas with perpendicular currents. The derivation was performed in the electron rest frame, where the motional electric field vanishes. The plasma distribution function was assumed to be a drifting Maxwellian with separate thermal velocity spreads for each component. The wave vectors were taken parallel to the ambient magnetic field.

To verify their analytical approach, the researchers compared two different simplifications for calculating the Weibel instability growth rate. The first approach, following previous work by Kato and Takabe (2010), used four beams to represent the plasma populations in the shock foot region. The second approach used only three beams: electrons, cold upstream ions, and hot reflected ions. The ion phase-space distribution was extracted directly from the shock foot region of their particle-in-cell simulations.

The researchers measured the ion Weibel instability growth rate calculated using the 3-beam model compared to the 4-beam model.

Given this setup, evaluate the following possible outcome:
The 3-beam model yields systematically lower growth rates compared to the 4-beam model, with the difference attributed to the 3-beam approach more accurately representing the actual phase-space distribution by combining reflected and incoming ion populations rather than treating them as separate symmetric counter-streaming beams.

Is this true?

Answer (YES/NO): NO